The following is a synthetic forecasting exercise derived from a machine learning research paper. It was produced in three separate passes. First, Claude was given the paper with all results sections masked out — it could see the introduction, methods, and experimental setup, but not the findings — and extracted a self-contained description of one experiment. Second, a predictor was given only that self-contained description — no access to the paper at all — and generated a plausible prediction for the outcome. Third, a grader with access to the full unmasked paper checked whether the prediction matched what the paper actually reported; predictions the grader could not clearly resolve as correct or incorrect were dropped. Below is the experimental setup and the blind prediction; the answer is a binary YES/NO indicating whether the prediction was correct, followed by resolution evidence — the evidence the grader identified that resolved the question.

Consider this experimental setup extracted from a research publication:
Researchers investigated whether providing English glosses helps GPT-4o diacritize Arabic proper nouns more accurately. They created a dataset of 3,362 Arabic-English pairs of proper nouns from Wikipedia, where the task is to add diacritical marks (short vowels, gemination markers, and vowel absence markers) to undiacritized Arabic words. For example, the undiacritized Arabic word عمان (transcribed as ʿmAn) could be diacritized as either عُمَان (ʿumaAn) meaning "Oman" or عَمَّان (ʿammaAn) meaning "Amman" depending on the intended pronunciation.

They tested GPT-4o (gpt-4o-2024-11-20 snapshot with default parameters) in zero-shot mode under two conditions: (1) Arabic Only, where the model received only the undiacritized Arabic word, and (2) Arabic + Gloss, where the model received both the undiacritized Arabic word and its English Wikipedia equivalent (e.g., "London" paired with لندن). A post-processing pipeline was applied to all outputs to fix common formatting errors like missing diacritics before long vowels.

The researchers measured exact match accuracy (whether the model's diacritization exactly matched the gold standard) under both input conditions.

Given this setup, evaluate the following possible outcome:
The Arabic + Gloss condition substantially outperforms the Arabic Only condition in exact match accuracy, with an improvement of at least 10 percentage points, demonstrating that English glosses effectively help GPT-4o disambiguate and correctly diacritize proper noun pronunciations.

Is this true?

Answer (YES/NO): NO